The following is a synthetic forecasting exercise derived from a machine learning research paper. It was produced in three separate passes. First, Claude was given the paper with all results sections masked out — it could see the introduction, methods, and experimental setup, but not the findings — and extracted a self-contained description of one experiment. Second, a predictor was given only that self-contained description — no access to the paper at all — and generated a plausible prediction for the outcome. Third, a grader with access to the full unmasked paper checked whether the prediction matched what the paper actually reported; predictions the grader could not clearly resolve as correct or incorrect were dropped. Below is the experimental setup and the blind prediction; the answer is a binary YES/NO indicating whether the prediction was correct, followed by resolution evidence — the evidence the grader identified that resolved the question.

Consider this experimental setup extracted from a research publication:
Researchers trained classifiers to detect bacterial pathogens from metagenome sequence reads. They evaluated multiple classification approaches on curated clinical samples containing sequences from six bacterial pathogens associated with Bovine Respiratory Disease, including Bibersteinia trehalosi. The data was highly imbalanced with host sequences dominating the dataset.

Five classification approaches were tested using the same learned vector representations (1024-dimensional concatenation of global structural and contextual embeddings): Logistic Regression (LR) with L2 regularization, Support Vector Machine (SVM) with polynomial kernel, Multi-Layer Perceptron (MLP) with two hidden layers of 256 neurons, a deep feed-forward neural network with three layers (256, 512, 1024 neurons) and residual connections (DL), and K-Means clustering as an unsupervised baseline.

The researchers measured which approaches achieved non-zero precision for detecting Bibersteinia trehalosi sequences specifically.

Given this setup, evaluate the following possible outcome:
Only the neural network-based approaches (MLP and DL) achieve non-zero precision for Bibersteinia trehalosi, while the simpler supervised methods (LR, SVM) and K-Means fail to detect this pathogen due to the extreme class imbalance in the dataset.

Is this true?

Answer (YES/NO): NO